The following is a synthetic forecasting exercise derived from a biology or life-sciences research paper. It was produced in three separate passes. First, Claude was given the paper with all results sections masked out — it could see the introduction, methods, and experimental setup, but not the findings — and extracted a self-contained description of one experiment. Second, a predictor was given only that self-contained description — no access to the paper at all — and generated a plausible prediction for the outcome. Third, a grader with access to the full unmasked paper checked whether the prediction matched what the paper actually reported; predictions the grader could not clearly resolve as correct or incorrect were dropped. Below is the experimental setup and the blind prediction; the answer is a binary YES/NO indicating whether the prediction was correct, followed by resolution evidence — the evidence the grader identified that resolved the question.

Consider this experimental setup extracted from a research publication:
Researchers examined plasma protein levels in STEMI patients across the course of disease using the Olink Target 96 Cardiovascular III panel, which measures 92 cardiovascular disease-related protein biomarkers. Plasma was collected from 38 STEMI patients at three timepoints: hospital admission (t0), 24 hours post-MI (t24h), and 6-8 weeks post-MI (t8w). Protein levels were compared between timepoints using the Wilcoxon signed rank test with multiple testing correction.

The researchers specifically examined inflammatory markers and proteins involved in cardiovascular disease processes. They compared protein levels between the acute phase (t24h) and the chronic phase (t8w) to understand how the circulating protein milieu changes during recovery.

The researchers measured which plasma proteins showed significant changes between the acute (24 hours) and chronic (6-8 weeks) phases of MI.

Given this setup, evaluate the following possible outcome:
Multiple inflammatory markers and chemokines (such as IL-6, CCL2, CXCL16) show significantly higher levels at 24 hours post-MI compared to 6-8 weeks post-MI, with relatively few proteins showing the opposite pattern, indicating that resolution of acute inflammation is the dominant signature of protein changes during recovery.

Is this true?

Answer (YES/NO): NO